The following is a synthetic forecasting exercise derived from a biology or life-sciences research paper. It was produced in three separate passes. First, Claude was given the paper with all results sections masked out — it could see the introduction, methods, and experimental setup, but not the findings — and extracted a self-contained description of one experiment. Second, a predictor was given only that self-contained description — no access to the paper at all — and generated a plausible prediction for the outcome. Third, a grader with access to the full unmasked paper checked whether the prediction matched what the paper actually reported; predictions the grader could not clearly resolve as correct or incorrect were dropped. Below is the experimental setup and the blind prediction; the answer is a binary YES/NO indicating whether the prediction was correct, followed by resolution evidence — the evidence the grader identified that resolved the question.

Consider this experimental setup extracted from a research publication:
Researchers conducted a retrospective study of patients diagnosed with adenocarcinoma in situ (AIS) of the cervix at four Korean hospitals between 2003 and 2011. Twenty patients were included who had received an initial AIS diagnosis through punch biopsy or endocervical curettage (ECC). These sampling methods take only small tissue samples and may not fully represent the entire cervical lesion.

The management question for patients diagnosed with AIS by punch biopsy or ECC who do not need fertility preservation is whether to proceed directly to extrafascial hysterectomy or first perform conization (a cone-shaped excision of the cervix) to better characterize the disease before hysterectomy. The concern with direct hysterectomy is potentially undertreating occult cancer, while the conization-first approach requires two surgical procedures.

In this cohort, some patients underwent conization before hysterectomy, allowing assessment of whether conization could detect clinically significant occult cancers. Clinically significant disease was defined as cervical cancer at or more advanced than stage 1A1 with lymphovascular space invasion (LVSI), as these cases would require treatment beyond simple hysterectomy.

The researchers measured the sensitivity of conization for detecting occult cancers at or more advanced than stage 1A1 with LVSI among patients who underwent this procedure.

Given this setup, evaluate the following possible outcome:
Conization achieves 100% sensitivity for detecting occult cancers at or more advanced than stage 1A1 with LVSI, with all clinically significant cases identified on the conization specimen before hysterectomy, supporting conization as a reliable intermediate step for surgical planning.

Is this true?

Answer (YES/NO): YES